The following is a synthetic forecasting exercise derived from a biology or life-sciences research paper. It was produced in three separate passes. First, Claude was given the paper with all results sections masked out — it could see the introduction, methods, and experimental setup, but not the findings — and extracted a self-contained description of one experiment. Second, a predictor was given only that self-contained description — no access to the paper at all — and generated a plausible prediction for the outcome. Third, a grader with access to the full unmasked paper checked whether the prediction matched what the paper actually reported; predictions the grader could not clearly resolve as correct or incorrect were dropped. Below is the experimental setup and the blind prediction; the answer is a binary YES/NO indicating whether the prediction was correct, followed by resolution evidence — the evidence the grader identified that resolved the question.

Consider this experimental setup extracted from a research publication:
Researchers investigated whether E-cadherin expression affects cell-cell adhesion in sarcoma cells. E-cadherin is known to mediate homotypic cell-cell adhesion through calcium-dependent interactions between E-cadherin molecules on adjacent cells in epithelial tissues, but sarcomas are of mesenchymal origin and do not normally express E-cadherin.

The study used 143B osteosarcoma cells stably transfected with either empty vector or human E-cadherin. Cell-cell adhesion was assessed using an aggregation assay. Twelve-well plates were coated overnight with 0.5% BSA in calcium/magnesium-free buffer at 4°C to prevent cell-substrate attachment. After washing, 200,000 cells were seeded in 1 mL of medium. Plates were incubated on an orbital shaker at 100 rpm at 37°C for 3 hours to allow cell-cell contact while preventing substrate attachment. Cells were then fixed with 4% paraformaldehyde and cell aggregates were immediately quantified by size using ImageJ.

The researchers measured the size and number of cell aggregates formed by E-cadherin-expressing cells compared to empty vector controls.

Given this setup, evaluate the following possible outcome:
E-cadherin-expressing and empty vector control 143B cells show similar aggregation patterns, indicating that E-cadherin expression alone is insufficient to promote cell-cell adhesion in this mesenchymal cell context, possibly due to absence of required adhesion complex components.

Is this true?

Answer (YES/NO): NO